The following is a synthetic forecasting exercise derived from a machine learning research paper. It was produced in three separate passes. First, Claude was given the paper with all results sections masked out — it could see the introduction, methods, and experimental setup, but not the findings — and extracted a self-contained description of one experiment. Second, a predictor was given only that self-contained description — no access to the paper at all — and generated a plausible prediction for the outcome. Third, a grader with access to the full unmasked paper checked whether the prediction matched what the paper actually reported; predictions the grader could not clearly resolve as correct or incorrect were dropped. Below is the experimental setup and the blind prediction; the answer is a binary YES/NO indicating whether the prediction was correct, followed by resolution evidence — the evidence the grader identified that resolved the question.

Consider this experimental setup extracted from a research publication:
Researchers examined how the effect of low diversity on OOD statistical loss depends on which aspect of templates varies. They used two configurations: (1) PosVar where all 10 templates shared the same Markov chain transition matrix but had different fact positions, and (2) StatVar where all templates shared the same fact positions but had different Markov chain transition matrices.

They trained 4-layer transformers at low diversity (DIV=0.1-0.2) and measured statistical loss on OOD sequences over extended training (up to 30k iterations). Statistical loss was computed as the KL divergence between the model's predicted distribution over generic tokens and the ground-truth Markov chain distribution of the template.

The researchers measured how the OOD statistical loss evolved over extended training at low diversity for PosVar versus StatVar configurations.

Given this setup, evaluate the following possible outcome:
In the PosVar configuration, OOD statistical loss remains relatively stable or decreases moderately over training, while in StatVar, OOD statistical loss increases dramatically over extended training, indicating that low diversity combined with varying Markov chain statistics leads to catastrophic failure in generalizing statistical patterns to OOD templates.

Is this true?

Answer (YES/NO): YES